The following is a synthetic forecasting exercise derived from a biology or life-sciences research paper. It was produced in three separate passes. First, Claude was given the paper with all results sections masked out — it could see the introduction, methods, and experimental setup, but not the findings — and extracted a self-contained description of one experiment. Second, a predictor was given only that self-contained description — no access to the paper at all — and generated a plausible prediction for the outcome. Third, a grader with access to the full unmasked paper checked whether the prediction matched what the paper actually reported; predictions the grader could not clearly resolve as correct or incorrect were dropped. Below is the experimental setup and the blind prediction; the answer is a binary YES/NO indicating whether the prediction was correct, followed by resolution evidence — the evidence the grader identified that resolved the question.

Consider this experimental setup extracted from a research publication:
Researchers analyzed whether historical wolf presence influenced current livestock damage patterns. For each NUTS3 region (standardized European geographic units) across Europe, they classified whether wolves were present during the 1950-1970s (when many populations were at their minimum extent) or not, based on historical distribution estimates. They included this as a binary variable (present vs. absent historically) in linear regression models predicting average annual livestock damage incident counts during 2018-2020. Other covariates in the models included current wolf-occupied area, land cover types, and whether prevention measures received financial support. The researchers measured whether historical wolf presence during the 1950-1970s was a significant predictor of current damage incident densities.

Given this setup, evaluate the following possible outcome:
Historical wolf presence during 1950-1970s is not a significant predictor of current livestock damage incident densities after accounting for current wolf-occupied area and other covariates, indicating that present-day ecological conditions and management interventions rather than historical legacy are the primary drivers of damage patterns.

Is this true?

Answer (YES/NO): YES